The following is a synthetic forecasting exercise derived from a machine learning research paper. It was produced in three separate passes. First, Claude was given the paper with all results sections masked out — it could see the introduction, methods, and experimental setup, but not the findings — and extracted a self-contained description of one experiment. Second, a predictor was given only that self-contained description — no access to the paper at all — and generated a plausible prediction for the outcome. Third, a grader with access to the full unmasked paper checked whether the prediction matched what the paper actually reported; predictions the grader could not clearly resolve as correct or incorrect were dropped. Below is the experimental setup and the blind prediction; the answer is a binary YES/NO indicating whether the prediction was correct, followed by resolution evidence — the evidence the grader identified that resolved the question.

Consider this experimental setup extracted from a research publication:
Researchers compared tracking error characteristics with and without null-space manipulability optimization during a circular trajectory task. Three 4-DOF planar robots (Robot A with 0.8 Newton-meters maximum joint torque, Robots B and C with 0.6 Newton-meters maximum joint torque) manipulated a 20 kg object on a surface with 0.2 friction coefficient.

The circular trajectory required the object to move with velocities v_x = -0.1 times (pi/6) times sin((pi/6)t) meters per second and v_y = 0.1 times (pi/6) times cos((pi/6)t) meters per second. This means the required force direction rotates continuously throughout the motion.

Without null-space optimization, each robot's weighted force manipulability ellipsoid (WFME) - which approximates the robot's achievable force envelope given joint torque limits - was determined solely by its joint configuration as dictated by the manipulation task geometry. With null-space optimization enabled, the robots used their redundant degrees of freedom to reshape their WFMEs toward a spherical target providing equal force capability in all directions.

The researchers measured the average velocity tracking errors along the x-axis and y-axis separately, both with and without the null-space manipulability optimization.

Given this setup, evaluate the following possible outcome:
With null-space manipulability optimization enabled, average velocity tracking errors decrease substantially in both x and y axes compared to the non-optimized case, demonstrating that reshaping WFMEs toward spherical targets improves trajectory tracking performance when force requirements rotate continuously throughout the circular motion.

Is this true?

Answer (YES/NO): NO